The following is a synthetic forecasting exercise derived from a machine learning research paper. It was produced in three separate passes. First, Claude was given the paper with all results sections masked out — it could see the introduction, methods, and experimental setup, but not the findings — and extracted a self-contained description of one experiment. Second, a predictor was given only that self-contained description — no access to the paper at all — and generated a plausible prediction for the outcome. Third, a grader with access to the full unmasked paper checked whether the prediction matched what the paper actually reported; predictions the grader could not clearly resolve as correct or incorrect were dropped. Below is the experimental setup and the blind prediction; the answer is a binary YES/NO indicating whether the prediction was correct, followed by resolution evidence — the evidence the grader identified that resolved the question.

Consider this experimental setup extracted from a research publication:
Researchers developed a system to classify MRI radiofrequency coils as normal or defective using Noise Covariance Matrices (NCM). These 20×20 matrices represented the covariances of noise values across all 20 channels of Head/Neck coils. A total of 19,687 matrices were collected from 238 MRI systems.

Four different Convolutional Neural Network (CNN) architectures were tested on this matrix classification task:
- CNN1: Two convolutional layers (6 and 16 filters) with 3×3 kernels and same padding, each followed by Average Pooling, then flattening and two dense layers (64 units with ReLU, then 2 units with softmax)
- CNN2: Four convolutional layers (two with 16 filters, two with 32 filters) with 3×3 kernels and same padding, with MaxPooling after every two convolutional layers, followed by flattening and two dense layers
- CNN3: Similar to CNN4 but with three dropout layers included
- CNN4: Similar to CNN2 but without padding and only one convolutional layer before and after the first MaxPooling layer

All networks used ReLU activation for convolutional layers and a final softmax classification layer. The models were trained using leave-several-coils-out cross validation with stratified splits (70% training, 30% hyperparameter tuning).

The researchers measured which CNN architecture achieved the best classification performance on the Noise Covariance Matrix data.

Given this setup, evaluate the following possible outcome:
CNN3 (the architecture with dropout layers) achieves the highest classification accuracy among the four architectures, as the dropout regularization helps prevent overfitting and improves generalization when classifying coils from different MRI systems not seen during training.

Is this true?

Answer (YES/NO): NO